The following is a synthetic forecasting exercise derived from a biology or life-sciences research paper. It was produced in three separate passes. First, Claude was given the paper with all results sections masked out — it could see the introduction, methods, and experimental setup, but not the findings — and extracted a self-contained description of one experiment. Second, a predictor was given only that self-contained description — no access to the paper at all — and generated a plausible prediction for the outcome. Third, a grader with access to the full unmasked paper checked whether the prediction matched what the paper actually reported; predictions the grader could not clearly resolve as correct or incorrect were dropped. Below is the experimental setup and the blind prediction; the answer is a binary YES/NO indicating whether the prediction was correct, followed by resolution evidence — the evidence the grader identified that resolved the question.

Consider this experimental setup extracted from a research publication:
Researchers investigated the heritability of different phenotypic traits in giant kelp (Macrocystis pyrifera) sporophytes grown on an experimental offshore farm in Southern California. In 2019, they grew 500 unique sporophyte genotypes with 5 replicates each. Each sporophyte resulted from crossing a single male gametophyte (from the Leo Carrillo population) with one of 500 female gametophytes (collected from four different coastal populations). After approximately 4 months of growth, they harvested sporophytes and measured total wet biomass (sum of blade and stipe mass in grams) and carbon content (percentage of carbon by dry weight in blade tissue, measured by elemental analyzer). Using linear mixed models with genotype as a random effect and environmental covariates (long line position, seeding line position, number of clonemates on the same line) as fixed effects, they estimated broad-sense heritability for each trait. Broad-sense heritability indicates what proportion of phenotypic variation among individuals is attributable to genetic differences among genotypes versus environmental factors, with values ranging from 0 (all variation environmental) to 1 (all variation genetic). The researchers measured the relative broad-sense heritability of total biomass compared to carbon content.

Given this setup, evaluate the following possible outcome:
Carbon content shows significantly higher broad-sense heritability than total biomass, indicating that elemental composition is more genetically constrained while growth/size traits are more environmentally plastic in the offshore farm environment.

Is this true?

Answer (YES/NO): NO